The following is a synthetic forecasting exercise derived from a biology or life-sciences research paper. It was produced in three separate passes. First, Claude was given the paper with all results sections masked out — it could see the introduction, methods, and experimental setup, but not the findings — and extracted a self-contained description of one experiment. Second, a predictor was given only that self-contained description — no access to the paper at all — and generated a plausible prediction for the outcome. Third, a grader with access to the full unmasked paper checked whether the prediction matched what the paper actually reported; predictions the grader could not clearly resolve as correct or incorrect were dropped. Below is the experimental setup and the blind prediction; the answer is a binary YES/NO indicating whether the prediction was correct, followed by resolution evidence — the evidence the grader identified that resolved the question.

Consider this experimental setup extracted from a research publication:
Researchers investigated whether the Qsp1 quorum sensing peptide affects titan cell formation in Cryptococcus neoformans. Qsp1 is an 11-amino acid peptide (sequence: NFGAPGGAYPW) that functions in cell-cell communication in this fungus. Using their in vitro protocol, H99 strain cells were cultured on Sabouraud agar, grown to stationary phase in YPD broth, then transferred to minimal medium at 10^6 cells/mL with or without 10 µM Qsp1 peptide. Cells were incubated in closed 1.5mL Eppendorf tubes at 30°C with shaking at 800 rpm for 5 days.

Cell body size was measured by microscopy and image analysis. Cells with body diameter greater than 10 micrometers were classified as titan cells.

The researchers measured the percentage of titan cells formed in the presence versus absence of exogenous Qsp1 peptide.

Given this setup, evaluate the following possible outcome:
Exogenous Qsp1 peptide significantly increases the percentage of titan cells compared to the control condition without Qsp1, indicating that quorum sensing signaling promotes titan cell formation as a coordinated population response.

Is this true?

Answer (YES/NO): NO